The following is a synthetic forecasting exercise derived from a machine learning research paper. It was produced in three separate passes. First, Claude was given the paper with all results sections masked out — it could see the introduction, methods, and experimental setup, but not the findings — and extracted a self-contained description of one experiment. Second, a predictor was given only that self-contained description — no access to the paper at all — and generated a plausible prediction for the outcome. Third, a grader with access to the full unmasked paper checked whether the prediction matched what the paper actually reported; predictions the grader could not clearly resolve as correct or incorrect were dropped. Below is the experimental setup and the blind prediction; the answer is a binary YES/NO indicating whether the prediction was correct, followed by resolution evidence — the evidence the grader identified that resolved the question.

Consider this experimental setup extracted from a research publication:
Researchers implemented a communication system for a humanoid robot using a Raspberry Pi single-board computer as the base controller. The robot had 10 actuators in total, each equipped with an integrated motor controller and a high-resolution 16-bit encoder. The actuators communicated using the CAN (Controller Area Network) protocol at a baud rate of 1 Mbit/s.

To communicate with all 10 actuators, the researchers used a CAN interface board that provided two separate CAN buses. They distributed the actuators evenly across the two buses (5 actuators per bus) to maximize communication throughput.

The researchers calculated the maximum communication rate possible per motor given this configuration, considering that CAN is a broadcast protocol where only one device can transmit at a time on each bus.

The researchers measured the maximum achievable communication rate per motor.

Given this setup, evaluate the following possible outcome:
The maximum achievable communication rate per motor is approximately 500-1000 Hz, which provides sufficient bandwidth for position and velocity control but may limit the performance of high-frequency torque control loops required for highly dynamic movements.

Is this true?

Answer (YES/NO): YES